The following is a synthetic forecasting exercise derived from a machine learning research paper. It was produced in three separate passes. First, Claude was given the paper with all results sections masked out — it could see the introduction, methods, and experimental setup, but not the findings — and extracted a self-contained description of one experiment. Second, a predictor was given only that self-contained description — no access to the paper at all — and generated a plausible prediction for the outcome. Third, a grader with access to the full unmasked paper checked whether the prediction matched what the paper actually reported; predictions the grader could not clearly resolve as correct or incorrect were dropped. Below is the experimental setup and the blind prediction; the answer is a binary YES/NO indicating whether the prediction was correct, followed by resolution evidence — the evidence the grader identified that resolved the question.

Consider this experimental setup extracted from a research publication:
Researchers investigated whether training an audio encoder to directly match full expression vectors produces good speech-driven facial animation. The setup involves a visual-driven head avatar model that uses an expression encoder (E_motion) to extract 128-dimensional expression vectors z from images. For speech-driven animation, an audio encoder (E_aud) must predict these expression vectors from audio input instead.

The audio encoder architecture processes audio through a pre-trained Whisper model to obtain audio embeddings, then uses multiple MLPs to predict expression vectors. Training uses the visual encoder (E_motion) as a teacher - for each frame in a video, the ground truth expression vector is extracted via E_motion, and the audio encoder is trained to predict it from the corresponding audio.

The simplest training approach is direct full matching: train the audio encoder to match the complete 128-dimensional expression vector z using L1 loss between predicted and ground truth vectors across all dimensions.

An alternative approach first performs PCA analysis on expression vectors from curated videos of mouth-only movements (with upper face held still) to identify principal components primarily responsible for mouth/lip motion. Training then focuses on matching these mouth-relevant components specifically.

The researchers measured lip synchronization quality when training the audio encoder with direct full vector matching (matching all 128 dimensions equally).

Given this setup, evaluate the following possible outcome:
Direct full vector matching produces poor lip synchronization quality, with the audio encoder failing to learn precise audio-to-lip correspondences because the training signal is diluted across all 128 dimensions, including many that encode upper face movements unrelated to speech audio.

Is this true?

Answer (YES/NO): NO